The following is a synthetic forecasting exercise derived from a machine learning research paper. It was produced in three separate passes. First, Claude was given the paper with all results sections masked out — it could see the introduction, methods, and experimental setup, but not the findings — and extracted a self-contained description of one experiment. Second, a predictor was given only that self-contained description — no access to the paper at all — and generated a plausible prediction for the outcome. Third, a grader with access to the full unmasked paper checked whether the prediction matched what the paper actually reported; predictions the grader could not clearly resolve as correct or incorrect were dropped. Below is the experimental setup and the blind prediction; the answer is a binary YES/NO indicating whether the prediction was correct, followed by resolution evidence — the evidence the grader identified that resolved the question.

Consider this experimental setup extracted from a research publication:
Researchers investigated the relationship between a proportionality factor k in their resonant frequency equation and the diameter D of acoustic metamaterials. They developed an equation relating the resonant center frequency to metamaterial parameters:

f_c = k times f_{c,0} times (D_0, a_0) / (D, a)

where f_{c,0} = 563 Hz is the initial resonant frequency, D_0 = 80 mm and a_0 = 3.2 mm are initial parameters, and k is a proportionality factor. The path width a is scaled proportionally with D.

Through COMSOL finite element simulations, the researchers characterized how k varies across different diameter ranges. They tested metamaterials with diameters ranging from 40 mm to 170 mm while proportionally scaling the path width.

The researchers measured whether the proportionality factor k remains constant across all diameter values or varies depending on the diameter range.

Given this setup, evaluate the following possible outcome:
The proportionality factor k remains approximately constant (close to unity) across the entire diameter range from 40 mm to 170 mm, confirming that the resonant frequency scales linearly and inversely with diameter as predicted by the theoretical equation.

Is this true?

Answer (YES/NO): NO